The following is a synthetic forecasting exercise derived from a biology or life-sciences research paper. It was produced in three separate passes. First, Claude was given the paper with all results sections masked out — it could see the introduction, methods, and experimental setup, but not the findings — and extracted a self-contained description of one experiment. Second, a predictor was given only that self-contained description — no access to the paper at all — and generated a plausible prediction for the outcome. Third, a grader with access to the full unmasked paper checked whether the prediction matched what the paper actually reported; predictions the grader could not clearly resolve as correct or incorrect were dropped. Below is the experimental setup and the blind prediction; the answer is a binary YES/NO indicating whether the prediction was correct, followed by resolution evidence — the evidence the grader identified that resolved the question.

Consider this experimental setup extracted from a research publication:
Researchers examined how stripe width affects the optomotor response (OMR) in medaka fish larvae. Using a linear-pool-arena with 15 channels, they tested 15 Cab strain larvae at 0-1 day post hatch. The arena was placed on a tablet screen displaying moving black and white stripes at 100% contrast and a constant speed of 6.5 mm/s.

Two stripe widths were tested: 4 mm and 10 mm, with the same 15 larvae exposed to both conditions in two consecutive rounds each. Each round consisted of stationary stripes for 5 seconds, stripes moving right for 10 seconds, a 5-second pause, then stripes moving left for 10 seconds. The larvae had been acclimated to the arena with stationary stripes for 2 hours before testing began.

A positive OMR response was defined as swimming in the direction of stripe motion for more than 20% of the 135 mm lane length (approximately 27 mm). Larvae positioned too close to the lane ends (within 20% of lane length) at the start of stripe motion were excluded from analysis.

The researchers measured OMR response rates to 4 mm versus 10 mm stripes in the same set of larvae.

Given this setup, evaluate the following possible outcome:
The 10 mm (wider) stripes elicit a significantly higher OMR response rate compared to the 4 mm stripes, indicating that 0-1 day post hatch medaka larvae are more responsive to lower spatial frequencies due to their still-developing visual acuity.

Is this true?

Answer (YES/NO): NO